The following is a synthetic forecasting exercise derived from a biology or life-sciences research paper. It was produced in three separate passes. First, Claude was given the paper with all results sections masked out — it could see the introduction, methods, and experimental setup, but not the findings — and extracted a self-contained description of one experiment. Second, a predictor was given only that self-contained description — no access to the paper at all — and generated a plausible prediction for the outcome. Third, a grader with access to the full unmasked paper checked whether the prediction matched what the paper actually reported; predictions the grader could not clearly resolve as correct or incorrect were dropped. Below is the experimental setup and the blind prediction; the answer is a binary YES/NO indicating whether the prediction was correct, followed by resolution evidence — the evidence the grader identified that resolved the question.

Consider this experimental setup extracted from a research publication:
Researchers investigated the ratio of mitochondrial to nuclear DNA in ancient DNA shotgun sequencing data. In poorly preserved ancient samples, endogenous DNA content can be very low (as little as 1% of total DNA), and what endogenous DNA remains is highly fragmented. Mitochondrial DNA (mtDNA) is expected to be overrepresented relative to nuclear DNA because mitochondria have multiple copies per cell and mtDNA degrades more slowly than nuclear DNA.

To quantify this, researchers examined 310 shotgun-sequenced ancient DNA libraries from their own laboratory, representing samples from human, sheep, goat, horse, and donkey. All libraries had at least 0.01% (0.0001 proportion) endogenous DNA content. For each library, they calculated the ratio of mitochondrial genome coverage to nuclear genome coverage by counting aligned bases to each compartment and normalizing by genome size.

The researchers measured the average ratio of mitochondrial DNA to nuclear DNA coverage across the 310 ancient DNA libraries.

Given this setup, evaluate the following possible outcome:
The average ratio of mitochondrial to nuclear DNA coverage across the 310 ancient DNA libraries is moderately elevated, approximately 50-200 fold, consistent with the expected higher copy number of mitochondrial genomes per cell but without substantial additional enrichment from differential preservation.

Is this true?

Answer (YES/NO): YES